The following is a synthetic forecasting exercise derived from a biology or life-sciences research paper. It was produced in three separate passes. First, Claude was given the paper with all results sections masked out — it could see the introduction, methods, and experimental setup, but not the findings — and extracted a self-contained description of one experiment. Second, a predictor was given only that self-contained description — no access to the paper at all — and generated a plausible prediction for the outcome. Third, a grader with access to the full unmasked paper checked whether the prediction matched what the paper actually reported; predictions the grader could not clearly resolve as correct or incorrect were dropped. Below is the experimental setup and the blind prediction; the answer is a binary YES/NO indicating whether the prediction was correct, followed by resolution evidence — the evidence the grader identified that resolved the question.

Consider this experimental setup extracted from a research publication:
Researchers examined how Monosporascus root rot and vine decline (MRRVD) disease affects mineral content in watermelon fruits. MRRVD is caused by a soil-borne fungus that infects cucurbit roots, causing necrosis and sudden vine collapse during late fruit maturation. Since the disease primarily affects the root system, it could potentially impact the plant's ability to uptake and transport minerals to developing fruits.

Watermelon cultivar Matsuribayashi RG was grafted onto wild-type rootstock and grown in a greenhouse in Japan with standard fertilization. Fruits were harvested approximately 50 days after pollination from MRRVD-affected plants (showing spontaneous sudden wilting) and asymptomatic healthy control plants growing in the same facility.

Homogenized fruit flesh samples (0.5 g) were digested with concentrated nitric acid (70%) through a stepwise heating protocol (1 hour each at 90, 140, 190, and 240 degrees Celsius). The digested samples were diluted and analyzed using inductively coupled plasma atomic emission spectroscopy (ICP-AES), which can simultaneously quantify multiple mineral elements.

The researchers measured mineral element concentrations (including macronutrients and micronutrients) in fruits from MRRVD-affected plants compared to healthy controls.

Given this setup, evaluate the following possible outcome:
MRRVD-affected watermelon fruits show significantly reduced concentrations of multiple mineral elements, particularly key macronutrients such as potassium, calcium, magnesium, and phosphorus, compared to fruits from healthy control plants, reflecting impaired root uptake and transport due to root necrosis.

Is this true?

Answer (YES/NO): NO